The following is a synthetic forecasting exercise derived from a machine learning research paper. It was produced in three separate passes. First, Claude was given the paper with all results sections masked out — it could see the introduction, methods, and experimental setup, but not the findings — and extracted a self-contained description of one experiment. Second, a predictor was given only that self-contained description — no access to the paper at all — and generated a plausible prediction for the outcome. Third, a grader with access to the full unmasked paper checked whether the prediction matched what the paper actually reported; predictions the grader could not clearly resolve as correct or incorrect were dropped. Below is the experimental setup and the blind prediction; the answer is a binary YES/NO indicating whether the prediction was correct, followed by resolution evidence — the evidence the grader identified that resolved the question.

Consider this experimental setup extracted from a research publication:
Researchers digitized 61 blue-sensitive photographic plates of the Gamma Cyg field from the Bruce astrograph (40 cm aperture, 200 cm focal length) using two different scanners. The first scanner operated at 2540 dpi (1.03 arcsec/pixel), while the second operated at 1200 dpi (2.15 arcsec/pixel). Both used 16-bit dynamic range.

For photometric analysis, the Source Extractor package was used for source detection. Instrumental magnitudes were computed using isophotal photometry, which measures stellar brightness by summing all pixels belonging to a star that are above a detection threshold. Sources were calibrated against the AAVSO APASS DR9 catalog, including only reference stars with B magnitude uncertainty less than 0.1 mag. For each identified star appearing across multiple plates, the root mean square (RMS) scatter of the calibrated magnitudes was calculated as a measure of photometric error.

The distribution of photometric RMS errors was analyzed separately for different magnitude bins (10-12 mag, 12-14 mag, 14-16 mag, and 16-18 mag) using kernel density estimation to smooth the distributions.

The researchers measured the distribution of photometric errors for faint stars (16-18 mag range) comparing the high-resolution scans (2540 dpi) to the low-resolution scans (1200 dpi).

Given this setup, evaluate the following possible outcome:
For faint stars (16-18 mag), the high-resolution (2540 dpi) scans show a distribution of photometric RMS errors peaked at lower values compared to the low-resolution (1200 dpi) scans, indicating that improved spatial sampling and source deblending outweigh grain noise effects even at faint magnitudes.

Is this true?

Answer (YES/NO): NO